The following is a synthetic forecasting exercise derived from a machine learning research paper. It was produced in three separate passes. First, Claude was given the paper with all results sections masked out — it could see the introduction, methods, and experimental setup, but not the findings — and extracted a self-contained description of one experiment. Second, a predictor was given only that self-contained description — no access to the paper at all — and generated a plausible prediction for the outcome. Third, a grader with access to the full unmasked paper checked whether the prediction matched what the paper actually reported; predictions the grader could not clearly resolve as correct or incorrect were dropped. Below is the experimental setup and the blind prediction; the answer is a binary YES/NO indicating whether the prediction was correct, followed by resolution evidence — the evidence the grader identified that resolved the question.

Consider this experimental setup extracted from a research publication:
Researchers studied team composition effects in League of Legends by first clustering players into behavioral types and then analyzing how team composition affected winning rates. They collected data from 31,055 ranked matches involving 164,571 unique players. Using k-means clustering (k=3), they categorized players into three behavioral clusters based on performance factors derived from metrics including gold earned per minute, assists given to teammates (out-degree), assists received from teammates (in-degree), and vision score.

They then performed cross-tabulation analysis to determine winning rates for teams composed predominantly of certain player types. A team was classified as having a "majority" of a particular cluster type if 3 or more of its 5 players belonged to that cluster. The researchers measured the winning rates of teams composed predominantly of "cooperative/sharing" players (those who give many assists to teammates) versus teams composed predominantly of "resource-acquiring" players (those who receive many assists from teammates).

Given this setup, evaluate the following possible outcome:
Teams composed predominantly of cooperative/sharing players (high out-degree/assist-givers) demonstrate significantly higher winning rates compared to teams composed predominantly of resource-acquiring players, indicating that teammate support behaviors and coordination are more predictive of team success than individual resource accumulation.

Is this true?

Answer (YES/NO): NO